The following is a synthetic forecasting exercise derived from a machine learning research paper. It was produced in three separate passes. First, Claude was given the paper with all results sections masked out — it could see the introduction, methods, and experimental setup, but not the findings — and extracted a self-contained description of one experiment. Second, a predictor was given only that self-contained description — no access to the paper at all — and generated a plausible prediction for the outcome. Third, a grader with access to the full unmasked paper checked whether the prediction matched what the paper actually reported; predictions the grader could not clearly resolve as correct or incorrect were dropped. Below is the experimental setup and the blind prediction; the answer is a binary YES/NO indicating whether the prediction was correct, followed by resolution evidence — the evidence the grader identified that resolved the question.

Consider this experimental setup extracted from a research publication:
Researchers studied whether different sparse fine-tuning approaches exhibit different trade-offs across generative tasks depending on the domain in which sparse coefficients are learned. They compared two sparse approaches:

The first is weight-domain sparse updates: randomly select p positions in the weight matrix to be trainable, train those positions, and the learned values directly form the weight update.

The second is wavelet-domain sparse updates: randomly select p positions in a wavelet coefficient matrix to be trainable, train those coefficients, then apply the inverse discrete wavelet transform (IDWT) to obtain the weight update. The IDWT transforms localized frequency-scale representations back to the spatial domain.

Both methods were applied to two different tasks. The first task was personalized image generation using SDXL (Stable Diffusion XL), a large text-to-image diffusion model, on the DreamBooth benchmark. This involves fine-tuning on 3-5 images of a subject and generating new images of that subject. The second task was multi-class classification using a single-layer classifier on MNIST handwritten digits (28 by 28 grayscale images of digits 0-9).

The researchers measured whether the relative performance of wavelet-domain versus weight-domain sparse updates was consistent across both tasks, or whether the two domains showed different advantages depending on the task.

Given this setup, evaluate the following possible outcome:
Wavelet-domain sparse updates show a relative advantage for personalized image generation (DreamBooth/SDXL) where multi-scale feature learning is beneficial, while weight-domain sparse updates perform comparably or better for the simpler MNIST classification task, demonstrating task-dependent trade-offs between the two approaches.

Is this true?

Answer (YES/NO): YES